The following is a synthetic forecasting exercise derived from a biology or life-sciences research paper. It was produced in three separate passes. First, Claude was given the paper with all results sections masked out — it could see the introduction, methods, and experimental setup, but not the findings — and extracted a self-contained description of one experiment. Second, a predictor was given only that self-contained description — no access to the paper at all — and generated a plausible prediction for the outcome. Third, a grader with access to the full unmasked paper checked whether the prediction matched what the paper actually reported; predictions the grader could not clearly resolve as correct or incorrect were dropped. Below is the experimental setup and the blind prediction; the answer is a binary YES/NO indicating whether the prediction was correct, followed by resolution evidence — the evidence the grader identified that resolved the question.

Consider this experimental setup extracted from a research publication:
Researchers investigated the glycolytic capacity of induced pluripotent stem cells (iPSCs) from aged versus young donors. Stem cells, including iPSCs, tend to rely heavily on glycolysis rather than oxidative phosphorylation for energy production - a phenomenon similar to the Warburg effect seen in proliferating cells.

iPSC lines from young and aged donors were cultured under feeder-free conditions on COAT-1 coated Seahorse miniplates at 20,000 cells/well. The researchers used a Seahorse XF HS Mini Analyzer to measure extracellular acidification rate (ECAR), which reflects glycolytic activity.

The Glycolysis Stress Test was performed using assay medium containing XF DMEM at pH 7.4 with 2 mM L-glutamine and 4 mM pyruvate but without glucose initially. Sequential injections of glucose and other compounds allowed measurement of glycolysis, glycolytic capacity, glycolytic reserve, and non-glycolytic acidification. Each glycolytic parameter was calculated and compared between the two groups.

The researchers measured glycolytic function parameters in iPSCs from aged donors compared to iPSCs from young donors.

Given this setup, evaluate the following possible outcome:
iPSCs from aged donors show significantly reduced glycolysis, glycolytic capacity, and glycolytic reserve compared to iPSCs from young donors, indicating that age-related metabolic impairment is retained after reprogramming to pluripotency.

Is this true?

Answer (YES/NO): NO